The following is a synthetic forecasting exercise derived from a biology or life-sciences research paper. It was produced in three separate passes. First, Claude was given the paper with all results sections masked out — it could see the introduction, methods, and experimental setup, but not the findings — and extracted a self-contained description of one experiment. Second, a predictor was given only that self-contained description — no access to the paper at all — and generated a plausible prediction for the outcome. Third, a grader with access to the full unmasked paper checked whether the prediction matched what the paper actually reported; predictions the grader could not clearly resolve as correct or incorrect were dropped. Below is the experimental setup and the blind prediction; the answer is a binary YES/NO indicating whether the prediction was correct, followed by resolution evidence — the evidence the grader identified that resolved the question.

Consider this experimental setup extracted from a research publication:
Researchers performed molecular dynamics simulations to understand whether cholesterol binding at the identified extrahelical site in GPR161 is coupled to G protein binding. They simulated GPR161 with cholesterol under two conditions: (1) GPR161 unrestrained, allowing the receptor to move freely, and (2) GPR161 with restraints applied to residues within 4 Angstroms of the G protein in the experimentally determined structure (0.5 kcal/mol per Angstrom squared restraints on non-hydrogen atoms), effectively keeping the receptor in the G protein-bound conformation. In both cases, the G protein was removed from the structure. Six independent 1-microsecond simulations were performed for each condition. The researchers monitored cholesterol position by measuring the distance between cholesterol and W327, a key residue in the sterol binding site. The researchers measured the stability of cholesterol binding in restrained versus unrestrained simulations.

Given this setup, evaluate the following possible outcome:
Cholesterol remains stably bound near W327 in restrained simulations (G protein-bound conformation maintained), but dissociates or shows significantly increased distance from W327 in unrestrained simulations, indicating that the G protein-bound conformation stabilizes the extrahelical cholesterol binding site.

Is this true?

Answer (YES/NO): YES